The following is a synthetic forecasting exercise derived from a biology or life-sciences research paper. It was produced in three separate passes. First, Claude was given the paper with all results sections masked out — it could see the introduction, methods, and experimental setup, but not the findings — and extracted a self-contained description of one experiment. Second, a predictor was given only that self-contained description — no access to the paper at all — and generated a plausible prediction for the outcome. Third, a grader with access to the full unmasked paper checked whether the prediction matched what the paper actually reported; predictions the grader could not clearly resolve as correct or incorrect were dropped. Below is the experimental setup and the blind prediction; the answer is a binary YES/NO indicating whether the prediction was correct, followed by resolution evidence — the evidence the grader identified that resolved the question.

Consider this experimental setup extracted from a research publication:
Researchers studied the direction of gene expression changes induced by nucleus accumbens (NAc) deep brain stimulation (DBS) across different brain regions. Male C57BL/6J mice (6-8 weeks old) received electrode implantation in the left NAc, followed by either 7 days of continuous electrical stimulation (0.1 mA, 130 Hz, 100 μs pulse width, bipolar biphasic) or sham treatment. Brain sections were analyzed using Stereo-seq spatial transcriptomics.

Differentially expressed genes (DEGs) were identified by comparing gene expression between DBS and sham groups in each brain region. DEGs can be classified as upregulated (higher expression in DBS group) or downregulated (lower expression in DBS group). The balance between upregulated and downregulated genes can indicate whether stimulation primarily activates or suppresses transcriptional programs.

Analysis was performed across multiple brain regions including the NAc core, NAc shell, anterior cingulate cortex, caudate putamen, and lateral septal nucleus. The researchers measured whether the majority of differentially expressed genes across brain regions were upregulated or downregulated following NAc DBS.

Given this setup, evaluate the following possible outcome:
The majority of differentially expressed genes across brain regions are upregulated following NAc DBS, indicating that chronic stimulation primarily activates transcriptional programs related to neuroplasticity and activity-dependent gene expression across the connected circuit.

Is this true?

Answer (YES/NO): NO